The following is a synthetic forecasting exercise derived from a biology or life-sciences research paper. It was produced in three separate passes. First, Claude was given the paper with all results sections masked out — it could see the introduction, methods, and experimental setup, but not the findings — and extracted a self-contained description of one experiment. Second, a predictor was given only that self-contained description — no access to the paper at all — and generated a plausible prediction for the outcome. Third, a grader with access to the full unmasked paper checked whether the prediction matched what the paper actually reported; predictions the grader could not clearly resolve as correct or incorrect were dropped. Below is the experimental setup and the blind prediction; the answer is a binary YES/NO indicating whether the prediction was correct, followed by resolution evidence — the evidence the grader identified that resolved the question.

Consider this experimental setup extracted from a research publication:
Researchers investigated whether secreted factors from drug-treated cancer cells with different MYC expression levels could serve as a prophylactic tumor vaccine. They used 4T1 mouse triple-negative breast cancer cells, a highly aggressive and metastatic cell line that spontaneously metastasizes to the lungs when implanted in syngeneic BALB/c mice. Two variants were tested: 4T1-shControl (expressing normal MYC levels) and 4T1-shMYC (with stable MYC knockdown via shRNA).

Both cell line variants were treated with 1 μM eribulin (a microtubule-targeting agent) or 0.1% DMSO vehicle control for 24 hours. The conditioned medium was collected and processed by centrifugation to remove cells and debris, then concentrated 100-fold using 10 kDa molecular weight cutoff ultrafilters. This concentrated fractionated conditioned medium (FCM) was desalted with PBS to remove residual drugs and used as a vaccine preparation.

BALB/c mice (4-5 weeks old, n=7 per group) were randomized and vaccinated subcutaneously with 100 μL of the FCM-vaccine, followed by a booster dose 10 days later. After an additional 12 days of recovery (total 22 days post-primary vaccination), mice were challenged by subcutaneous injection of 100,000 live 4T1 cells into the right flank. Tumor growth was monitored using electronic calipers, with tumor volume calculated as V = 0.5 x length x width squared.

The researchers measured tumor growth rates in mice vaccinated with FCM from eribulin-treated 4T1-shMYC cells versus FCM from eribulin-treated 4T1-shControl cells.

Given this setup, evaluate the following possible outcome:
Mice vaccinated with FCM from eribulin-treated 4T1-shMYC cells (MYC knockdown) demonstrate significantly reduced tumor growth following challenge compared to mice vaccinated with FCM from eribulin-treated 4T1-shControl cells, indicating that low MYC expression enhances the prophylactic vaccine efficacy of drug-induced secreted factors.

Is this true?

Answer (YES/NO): NO